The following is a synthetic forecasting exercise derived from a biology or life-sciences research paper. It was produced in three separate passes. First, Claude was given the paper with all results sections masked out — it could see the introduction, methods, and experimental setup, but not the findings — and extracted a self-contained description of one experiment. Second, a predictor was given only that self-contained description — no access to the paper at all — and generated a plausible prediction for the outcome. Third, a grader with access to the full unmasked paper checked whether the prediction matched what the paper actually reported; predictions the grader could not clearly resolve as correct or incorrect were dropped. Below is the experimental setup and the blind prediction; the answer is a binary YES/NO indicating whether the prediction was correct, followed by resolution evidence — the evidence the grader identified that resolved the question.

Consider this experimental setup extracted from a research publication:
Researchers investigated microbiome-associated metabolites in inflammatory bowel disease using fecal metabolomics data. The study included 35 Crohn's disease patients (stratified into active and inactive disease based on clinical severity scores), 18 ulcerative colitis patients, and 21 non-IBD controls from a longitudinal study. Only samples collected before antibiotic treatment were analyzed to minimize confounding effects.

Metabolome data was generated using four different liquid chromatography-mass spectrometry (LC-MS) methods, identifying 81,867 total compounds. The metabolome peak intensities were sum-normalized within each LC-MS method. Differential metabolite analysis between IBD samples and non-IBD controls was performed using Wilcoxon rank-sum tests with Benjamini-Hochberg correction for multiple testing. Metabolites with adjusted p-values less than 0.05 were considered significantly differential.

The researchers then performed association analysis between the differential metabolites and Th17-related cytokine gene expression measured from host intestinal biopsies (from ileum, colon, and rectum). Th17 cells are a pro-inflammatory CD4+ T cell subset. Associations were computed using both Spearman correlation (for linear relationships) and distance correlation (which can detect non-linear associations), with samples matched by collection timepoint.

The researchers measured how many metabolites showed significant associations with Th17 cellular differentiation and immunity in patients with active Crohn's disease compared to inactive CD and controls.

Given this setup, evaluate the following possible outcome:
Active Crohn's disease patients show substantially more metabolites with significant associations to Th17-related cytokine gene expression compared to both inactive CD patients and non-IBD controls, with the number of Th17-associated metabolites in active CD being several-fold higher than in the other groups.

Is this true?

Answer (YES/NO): NO